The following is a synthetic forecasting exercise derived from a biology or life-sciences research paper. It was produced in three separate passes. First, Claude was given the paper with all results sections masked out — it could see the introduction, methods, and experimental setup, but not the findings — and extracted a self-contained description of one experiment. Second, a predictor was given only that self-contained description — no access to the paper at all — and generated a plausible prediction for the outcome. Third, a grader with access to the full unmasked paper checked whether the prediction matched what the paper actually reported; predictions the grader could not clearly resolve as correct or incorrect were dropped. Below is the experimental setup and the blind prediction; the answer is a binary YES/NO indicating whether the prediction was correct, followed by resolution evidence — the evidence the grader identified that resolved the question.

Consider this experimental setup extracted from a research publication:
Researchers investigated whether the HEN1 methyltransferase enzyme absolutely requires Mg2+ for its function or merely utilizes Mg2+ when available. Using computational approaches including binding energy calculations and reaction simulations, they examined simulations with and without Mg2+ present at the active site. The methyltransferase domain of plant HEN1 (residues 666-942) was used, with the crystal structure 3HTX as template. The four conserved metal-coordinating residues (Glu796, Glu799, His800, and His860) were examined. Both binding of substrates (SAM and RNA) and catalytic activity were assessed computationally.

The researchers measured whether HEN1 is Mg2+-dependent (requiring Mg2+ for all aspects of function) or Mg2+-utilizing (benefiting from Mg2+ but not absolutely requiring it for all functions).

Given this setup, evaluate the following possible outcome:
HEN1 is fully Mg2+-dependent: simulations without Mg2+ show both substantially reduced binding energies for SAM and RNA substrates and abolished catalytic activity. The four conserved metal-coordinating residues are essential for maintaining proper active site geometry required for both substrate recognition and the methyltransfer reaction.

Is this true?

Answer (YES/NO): NO